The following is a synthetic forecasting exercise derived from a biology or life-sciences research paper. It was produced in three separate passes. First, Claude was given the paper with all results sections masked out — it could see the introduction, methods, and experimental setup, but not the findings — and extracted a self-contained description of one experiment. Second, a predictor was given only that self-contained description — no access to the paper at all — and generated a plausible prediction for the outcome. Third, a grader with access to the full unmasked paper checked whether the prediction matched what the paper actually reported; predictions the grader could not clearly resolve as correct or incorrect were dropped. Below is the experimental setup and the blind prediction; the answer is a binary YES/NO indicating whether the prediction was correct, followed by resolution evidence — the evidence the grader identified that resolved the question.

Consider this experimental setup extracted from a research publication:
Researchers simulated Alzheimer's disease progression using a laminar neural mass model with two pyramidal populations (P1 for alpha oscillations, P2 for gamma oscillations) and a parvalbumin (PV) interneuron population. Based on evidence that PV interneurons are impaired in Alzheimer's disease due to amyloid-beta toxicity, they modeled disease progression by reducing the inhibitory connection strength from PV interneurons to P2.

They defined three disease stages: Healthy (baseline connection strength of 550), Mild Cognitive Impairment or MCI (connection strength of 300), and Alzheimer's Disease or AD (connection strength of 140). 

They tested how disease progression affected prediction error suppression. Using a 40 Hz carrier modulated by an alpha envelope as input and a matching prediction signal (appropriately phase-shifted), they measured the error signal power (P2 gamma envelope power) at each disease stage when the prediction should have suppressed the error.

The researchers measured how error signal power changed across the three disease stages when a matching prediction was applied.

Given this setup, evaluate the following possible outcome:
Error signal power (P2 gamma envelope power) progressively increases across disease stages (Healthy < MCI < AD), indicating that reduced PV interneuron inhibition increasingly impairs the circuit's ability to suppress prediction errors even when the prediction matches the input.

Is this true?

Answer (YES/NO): NO